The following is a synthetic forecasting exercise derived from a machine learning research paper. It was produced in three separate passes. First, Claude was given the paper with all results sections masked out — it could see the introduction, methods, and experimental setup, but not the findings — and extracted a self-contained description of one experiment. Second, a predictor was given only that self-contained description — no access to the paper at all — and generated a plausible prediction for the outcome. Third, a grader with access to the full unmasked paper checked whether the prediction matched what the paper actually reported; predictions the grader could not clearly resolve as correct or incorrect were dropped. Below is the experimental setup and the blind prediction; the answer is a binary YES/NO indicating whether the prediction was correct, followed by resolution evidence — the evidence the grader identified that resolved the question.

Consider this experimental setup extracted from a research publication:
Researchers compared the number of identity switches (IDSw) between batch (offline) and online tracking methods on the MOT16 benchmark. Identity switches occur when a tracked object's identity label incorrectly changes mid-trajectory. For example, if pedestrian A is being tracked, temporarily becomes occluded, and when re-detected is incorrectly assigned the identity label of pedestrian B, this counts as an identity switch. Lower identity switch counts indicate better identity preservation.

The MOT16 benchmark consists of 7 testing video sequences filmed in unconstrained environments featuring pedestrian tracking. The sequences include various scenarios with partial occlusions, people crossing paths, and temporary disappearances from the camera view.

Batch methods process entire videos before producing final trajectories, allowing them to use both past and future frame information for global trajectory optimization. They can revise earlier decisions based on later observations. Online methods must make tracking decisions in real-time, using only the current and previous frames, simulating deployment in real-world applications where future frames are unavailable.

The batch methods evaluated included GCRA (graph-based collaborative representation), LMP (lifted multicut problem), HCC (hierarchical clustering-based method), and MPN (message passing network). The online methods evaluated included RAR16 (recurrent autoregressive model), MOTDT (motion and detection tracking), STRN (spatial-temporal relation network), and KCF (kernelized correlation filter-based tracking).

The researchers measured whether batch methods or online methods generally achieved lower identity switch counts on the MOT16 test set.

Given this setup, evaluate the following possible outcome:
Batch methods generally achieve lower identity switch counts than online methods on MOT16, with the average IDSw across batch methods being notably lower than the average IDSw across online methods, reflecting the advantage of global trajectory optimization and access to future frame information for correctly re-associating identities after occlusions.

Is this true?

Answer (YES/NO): YES